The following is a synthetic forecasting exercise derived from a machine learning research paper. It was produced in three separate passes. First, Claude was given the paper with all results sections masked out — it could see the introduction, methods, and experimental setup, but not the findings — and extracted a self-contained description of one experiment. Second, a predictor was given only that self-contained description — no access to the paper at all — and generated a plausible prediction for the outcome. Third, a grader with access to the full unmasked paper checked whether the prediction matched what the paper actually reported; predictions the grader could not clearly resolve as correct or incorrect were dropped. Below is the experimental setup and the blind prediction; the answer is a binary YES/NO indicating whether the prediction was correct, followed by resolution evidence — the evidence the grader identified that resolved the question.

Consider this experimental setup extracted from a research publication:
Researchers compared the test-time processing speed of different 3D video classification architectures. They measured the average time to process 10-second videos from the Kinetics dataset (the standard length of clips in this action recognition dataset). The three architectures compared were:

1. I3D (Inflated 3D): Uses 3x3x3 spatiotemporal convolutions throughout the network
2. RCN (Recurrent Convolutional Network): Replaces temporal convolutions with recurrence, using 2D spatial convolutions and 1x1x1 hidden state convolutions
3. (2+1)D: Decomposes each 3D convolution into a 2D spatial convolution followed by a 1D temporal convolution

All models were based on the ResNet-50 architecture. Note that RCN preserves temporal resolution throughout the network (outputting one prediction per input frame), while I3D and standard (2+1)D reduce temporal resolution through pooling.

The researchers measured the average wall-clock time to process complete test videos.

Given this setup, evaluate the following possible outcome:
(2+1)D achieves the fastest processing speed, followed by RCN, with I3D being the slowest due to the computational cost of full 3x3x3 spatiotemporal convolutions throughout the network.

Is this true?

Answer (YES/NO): NO